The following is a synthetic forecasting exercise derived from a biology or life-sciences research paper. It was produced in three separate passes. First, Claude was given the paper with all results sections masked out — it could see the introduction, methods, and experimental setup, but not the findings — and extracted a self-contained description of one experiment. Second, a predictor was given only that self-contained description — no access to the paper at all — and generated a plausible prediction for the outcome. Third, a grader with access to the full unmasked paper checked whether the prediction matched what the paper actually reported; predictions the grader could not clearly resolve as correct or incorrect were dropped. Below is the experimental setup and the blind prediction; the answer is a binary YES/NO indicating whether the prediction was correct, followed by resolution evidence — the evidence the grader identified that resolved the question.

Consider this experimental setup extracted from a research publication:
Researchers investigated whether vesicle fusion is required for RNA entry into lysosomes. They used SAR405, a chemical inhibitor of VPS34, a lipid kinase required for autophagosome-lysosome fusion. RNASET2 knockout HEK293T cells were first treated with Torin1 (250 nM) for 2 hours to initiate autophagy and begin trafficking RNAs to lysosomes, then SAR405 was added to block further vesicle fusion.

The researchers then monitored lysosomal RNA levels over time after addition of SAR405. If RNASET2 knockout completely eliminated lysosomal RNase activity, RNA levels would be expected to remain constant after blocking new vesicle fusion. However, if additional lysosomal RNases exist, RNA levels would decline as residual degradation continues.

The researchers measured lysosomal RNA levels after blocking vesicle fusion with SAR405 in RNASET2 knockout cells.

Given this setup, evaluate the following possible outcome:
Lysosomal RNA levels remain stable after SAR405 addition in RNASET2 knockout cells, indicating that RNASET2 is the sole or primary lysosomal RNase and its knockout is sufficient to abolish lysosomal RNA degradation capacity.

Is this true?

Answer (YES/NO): NO